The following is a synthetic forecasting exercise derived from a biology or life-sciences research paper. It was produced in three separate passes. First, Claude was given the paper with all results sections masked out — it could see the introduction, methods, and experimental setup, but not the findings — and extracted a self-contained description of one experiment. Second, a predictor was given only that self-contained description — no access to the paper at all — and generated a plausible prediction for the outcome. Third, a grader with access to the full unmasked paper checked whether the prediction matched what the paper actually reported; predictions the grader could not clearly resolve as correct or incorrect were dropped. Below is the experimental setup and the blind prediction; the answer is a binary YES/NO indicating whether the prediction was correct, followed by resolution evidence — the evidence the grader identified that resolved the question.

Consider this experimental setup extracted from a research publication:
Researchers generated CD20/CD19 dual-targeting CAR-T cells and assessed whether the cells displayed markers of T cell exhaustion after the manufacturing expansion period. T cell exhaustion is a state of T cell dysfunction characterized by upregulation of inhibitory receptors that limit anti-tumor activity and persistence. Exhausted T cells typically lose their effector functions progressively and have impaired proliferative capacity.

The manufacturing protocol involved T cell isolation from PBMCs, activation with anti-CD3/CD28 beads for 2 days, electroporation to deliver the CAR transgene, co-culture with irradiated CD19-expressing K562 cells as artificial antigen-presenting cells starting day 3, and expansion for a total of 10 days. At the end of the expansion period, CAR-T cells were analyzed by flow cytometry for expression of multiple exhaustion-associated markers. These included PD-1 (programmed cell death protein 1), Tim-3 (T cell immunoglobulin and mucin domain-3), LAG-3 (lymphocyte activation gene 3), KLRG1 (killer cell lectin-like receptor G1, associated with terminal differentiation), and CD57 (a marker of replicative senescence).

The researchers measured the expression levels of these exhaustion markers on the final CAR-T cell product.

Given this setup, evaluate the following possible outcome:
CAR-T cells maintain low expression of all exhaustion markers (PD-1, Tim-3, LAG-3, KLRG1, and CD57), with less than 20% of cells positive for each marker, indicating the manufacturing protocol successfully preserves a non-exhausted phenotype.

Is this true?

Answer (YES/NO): YES